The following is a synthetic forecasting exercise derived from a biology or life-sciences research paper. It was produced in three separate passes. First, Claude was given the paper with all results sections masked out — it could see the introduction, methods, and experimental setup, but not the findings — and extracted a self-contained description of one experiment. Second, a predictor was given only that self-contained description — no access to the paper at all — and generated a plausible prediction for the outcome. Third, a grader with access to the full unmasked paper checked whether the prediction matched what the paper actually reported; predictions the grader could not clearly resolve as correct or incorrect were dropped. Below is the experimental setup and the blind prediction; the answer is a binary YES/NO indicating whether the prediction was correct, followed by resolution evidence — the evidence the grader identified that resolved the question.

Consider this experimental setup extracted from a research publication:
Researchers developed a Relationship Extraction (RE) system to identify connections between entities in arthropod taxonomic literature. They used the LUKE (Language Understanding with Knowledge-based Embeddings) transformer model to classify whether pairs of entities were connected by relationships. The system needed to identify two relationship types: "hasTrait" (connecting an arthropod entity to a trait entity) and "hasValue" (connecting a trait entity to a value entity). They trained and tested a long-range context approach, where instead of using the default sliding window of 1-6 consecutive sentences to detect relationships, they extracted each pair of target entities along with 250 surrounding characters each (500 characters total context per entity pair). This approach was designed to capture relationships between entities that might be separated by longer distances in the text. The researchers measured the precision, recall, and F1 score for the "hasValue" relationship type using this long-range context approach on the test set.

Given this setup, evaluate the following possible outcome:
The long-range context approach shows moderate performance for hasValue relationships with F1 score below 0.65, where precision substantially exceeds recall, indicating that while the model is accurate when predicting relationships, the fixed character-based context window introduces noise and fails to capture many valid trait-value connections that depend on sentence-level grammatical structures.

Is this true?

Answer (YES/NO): NO